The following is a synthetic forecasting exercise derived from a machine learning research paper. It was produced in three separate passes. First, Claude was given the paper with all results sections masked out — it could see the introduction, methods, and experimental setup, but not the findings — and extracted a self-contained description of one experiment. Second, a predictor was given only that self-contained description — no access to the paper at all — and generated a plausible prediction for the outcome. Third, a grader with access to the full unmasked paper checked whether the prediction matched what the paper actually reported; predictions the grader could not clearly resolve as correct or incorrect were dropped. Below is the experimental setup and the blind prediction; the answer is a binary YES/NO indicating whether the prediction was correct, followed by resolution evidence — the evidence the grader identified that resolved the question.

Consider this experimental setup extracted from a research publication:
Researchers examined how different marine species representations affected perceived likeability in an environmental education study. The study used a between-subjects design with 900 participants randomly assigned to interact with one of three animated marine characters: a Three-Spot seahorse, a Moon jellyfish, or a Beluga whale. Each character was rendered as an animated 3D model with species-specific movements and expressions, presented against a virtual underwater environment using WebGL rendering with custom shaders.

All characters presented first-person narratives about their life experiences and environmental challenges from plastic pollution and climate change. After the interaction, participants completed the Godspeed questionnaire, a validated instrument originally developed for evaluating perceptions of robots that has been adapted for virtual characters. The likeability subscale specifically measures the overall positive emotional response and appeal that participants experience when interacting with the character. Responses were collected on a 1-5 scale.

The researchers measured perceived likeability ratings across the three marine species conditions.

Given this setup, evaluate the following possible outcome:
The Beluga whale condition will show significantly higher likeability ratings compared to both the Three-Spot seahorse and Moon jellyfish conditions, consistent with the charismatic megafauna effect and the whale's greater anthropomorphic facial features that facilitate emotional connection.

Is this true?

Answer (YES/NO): NO